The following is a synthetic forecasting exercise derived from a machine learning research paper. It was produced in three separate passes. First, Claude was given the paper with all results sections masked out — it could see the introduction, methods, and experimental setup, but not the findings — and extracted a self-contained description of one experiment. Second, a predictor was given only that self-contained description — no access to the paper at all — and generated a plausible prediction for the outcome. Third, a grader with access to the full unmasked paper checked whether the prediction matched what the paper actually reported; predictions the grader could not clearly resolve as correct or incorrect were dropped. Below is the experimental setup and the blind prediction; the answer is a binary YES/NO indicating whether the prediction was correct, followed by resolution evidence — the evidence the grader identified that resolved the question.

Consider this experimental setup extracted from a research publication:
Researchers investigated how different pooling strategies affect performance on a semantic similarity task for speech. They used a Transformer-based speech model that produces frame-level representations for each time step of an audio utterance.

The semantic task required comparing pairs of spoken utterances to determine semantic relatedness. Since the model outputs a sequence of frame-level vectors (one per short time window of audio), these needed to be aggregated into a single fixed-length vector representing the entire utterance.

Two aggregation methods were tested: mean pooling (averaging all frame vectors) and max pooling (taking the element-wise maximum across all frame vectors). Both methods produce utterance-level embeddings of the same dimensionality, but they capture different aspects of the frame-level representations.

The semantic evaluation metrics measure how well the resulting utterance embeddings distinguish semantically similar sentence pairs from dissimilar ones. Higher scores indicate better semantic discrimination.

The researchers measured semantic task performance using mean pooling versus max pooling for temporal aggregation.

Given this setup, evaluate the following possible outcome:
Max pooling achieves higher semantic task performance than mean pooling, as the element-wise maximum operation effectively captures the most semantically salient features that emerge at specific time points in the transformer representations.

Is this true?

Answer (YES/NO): NO